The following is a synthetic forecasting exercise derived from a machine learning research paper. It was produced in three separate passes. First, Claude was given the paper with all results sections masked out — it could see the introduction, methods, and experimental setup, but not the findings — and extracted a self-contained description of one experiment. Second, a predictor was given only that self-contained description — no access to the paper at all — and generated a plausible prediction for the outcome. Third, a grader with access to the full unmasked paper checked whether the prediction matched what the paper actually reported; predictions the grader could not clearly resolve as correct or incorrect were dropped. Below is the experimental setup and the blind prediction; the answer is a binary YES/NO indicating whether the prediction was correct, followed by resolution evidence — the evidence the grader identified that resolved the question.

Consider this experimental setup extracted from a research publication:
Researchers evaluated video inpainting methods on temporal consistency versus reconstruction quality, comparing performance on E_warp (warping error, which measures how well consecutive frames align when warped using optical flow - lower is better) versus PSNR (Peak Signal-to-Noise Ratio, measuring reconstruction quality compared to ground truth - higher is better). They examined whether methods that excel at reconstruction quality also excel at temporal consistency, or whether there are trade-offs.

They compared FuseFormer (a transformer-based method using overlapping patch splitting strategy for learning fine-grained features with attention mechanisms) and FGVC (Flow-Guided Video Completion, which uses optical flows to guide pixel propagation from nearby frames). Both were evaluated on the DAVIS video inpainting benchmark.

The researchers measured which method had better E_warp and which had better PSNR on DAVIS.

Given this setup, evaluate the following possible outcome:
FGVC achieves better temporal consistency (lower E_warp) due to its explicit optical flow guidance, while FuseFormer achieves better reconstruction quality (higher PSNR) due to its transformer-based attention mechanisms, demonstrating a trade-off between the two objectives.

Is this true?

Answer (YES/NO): NO